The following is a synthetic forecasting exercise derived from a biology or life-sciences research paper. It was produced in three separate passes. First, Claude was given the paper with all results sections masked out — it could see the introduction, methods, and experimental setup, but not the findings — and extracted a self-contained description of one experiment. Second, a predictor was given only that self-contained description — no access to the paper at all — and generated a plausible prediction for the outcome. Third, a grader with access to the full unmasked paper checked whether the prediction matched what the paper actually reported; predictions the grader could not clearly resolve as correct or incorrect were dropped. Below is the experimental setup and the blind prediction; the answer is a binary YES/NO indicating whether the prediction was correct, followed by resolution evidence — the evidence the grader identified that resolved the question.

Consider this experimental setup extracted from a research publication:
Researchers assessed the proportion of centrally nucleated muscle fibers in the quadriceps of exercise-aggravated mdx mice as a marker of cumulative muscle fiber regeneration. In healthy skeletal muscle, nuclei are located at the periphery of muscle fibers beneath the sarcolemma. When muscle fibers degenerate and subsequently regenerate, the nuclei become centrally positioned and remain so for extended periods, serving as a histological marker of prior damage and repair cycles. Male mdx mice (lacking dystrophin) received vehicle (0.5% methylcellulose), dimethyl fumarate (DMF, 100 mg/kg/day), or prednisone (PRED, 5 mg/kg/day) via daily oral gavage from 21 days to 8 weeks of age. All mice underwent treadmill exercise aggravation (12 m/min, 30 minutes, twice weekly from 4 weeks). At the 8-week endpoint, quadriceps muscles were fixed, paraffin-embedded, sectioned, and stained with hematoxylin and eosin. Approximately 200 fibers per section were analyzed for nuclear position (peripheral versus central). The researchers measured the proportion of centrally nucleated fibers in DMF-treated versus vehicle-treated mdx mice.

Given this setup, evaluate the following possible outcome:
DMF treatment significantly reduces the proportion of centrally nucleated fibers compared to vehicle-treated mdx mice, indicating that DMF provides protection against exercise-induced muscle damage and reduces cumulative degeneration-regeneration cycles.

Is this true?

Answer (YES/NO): NO